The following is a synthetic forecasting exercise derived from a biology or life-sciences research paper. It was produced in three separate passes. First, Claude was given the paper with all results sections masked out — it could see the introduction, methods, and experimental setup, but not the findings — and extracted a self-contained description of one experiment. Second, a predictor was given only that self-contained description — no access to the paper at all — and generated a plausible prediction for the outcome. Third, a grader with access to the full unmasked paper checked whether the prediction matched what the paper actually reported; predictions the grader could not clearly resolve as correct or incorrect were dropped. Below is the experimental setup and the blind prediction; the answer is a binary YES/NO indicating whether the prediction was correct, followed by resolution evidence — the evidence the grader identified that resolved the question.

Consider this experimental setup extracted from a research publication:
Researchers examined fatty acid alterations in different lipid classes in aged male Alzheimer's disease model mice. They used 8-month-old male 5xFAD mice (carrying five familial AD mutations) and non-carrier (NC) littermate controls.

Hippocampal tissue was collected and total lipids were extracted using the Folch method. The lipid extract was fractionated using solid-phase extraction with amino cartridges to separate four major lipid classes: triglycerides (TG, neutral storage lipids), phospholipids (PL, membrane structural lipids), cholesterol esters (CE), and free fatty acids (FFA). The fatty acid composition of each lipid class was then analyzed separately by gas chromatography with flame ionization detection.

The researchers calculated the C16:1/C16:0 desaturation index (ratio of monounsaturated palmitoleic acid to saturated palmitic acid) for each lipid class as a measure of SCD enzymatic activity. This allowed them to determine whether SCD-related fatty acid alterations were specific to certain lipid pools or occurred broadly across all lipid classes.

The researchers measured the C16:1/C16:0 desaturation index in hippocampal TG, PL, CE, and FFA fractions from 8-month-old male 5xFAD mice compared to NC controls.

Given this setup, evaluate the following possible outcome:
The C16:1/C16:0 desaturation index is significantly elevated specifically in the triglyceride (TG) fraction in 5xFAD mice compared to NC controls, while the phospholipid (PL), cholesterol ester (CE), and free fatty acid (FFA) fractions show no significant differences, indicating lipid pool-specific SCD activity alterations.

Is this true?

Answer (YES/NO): NO